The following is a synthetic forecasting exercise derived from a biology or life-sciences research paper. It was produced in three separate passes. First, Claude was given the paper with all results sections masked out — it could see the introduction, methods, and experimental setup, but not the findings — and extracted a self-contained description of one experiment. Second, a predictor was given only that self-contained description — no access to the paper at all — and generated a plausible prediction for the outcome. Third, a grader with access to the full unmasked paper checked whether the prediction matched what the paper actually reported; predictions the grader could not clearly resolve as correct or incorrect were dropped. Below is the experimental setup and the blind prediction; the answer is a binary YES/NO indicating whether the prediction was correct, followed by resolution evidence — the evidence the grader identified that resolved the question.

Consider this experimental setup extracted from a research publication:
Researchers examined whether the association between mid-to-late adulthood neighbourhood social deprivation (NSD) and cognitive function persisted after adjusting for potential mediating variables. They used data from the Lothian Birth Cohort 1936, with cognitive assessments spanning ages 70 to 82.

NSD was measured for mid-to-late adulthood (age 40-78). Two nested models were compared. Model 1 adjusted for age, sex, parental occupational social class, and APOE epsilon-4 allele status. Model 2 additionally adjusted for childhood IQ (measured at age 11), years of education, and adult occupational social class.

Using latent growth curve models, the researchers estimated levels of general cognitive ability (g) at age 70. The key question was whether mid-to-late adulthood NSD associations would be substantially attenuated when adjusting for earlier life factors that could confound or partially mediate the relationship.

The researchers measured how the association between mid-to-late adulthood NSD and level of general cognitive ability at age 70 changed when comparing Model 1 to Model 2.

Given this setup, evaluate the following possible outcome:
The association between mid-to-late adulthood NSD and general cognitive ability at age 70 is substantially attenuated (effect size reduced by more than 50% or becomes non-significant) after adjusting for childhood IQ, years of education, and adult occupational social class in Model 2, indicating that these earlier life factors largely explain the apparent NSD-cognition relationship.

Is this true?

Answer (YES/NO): NO